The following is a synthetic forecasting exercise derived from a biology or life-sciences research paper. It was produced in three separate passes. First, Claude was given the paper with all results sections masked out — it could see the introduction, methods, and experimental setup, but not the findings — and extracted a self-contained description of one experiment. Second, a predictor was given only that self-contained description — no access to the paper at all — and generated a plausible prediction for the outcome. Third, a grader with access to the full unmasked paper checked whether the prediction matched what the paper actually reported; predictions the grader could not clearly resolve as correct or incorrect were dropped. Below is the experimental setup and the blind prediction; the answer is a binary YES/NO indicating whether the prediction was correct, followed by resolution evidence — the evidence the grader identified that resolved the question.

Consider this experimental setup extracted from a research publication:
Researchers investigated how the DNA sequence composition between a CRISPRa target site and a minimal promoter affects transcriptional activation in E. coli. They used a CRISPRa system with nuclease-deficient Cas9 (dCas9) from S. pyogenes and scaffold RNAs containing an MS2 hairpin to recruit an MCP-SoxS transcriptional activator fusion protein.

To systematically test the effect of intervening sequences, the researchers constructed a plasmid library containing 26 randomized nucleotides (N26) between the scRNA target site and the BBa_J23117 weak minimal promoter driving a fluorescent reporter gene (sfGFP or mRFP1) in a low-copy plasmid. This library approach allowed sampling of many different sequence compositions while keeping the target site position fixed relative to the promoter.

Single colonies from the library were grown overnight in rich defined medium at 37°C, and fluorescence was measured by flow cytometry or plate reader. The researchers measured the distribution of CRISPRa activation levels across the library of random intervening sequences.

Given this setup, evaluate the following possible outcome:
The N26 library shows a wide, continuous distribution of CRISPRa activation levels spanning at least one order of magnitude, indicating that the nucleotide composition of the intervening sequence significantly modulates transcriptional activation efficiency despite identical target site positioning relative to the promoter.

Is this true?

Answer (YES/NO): YES